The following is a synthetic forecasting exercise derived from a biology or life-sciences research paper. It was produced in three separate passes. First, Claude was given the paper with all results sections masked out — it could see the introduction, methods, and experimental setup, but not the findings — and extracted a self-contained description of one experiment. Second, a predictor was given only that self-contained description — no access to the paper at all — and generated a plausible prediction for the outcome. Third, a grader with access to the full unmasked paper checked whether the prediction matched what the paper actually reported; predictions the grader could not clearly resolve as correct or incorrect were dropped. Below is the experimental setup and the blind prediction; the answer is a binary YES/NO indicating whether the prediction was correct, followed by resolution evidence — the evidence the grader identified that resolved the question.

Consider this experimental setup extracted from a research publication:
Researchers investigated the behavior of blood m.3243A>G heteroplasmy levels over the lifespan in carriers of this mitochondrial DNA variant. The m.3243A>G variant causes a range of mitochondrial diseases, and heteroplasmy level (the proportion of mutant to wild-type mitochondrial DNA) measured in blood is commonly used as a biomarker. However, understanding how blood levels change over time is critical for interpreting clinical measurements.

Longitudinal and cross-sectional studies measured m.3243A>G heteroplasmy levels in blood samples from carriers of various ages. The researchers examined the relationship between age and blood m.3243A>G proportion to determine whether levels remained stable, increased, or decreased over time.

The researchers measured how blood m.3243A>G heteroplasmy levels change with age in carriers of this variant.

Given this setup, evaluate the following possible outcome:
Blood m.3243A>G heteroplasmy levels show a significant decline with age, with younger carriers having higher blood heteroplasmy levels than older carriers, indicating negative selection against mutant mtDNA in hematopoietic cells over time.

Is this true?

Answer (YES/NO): YES